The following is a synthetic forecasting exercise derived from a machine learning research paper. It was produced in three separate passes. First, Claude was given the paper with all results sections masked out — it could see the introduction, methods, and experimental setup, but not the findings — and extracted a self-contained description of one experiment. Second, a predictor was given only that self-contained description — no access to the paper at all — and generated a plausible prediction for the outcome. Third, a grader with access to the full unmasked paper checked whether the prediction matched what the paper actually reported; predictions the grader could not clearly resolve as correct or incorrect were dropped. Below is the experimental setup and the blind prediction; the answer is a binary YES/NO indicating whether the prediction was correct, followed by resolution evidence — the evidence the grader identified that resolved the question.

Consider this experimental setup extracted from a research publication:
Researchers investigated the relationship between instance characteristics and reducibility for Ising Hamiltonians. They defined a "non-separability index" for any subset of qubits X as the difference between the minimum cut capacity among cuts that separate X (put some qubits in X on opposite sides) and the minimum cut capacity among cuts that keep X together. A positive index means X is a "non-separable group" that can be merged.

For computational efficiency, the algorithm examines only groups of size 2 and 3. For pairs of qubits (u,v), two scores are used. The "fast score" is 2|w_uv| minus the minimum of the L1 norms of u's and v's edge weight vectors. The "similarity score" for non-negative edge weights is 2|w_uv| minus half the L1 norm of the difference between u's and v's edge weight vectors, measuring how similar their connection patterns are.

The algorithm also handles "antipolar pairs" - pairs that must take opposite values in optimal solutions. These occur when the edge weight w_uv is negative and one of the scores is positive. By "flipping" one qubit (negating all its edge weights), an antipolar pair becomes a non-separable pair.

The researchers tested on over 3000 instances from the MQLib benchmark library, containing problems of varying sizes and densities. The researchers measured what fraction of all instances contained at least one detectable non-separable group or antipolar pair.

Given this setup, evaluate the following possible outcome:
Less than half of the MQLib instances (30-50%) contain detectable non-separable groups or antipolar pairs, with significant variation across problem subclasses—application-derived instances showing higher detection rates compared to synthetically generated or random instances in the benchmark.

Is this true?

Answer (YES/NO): YES